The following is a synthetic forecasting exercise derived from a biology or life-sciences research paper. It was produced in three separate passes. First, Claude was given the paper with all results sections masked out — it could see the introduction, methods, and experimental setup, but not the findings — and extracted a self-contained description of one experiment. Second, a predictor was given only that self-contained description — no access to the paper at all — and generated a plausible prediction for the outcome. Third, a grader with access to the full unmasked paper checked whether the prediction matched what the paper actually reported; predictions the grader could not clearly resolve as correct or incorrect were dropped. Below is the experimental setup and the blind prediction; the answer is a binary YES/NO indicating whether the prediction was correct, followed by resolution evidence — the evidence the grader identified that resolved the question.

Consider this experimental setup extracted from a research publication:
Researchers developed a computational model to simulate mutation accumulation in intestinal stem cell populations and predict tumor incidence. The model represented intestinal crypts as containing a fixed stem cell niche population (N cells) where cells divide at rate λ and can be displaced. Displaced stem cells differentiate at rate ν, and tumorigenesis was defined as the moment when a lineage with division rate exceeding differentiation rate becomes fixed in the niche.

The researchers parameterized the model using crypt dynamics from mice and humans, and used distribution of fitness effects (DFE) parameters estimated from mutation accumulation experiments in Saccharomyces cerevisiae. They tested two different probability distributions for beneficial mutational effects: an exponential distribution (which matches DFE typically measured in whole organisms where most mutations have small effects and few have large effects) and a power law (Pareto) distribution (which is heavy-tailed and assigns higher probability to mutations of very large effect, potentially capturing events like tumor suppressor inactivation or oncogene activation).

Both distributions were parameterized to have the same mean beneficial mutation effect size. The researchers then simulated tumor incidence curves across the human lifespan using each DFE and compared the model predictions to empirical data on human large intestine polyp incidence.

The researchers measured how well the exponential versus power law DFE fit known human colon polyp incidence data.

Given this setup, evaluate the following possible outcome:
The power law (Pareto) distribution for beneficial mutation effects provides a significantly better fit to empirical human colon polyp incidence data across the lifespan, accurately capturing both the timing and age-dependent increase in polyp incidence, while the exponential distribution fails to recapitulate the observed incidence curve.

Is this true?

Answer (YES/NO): NO